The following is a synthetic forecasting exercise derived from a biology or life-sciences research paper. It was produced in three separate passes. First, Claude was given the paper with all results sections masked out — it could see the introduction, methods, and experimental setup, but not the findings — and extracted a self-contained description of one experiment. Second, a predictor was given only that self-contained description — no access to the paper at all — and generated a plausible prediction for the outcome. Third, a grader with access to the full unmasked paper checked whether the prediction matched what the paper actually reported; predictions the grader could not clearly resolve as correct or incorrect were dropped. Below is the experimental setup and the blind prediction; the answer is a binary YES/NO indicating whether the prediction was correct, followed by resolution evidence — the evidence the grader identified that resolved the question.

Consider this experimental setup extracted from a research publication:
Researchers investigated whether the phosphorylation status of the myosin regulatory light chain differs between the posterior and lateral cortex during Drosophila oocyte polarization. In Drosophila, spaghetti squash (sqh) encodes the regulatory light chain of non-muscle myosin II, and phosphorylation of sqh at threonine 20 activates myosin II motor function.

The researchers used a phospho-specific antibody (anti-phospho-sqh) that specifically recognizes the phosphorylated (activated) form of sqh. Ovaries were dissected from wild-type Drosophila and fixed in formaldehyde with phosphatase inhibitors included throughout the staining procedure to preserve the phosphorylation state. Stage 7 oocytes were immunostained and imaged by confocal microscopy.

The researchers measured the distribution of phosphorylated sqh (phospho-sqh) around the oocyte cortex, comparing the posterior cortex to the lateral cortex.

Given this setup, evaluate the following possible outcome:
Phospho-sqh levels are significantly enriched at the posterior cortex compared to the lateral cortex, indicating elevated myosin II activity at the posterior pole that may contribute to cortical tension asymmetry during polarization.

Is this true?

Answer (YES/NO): YES